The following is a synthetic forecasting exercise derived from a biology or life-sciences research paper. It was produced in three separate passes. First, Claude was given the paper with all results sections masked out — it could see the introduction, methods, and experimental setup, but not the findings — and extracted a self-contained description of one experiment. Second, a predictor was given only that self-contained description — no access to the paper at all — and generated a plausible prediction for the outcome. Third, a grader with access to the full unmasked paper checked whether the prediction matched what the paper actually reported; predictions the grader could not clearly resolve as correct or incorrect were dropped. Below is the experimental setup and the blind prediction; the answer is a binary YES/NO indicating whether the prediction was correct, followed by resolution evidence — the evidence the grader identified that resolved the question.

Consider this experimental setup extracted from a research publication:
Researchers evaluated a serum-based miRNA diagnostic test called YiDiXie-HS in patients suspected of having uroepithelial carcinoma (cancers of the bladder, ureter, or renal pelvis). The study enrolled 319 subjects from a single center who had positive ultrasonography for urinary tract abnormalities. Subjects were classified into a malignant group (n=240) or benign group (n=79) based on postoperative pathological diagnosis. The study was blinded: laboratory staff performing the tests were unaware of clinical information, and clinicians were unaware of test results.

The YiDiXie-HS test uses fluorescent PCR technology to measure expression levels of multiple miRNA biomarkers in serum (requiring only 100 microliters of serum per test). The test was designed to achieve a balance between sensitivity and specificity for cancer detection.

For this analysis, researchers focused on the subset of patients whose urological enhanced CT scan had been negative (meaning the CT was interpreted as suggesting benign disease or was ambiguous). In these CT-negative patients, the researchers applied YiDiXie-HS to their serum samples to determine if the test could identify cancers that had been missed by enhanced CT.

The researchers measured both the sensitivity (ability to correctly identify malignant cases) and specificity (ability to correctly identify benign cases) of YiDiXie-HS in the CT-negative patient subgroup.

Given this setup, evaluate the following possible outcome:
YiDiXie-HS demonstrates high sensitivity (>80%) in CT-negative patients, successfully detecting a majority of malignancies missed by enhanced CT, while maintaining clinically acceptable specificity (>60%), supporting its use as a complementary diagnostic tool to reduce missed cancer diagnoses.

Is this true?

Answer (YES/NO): YES